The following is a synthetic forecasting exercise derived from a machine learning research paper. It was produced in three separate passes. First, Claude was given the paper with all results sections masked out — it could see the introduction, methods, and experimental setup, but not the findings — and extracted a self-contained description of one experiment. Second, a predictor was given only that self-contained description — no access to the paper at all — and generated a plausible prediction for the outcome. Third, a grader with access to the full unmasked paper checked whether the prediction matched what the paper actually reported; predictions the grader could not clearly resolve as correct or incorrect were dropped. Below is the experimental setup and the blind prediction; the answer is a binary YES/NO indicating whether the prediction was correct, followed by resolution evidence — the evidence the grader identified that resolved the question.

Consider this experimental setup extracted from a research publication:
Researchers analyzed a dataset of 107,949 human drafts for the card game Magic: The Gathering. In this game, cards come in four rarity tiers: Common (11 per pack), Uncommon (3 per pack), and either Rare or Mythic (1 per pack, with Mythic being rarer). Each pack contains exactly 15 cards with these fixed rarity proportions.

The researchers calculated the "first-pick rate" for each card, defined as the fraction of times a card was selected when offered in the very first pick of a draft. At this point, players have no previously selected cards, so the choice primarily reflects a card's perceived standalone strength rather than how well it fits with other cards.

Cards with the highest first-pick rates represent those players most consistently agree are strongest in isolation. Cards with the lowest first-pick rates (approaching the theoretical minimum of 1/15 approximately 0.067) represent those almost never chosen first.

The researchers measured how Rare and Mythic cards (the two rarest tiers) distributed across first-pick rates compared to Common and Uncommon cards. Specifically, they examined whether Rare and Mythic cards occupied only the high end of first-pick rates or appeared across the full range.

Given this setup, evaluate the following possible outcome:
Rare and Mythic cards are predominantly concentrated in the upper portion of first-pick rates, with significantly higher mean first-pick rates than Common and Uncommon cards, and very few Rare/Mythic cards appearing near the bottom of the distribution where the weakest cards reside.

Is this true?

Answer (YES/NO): NO